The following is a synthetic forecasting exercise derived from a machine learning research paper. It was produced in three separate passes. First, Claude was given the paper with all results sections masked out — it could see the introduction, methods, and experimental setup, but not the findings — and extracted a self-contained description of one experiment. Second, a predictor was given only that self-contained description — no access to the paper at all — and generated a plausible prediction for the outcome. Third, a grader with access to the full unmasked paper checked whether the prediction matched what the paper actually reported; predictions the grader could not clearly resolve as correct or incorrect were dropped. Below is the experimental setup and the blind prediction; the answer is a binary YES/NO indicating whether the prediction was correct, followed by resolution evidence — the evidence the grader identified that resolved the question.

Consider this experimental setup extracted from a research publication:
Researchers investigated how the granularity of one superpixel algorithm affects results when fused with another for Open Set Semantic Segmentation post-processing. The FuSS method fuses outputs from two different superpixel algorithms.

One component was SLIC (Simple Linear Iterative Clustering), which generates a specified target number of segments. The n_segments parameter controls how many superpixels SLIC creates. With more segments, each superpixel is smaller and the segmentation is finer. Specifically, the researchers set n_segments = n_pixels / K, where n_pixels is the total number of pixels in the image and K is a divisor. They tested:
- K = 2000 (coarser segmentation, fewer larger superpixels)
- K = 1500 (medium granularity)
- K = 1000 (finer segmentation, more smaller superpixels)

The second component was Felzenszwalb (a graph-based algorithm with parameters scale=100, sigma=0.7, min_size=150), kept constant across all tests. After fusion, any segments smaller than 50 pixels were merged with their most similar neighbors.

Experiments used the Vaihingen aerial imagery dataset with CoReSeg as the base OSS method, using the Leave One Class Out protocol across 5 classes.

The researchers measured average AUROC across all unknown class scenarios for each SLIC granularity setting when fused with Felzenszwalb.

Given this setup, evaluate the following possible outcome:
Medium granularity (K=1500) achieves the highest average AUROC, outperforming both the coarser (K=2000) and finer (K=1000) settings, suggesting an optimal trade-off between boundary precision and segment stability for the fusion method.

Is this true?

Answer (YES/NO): NO